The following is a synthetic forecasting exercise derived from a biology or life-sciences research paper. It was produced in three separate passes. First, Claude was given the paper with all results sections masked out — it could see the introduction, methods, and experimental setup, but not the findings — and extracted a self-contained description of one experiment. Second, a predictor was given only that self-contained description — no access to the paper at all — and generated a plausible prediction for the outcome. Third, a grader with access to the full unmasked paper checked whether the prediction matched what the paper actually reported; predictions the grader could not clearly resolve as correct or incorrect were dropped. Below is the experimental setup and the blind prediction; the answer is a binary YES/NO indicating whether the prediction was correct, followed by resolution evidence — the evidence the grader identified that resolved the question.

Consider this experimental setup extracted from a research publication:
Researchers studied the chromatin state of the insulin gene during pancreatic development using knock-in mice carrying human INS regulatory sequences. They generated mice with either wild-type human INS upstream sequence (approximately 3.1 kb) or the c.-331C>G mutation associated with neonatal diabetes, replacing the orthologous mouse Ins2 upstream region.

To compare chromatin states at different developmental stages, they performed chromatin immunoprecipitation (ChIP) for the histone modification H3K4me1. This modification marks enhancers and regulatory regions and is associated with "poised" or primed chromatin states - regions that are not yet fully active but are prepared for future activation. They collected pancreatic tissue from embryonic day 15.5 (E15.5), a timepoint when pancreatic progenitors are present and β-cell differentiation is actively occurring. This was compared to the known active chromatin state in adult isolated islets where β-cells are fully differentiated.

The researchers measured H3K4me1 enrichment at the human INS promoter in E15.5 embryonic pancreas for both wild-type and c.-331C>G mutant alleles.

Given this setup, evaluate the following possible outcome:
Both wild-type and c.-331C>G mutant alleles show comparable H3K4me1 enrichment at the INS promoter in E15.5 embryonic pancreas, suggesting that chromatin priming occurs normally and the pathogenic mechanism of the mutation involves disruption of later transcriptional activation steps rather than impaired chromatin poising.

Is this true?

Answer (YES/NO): YES